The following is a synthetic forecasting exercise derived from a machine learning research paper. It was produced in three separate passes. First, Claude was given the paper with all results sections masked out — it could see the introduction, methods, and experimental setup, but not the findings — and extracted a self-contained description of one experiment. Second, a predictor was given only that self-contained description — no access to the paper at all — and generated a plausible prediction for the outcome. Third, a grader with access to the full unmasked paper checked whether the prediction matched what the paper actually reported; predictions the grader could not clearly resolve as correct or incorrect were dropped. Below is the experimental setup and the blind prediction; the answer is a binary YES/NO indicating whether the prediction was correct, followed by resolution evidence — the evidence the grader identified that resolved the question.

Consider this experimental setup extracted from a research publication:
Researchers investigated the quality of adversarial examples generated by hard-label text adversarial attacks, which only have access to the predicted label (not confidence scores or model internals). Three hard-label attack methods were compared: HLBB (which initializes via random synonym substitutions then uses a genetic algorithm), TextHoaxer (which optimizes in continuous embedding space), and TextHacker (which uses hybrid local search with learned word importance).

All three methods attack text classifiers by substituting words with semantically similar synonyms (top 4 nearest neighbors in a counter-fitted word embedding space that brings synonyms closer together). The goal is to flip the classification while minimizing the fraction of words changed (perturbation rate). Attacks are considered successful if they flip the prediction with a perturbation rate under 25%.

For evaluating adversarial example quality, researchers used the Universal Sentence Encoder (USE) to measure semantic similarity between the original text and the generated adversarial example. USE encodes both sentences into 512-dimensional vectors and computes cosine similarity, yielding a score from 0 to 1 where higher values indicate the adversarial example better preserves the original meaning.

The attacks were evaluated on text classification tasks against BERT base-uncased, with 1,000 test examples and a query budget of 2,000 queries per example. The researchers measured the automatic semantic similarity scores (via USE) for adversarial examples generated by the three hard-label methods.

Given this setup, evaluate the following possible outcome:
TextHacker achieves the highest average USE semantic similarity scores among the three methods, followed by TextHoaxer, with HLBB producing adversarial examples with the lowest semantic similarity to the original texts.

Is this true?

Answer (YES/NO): NO